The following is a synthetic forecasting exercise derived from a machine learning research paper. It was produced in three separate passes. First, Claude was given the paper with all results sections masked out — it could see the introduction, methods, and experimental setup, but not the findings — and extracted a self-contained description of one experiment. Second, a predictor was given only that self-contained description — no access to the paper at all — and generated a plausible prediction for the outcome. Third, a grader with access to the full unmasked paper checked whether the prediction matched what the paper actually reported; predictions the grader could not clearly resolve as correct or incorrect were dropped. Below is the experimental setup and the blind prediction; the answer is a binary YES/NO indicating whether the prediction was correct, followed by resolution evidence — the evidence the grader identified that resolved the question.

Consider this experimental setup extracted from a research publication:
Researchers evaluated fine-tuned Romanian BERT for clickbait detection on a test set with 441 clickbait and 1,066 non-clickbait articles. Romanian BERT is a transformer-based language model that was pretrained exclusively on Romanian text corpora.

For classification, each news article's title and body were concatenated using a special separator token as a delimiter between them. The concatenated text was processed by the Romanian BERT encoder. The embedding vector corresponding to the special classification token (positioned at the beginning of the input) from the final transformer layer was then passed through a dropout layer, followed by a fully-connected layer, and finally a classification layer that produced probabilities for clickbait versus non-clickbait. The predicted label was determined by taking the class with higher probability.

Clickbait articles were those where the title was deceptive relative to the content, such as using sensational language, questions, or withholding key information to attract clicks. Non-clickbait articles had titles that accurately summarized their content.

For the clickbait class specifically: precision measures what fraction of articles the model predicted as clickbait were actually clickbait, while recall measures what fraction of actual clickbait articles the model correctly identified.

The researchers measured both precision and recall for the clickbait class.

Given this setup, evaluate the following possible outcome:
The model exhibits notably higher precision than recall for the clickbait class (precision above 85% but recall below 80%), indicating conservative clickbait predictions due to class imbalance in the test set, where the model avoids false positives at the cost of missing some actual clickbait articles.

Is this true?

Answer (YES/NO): YES